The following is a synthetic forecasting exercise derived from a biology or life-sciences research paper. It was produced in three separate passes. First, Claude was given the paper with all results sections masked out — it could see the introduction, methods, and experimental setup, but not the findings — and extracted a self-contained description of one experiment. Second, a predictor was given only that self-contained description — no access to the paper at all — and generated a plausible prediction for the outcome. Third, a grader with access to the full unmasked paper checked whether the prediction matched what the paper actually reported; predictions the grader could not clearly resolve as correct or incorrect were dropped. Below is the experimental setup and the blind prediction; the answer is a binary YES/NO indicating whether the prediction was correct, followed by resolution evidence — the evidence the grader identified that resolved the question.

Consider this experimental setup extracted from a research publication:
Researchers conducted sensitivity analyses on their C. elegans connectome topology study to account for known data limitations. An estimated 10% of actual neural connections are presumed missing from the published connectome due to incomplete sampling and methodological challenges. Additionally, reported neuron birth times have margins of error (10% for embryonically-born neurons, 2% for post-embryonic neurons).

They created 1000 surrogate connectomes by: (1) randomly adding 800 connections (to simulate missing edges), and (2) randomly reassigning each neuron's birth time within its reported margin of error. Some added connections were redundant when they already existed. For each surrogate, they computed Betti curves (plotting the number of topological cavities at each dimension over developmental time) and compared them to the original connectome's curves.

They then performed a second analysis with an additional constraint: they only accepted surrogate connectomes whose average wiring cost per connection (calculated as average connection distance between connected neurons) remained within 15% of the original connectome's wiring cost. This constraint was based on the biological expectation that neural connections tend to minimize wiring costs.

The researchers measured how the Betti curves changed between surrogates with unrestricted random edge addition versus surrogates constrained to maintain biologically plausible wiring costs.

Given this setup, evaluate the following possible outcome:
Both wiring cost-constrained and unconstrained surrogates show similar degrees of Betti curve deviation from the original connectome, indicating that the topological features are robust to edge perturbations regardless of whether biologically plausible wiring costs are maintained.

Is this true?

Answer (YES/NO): NO